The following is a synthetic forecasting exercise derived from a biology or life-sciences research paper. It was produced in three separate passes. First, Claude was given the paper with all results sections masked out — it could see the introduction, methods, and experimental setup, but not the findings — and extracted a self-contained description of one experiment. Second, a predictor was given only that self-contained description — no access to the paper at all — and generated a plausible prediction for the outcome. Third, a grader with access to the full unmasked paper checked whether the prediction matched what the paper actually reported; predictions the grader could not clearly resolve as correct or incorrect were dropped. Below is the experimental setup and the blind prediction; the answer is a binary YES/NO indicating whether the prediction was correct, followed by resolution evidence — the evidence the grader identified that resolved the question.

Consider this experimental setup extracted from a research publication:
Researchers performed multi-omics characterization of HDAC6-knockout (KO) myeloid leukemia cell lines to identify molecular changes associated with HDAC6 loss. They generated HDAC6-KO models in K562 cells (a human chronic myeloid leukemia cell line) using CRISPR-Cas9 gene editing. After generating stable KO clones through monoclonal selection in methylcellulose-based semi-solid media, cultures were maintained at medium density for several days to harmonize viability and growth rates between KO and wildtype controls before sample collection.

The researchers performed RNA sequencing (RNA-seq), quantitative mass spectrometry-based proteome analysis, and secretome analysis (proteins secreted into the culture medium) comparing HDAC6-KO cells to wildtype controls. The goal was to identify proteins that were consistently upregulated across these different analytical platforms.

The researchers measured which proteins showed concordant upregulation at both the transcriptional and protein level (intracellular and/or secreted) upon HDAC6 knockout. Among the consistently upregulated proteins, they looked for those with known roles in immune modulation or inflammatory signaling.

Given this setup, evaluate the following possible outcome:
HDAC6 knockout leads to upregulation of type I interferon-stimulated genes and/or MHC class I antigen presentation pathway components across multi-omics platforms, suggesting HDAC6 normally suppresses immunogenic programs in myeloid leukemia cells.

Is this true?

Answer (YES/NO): NO